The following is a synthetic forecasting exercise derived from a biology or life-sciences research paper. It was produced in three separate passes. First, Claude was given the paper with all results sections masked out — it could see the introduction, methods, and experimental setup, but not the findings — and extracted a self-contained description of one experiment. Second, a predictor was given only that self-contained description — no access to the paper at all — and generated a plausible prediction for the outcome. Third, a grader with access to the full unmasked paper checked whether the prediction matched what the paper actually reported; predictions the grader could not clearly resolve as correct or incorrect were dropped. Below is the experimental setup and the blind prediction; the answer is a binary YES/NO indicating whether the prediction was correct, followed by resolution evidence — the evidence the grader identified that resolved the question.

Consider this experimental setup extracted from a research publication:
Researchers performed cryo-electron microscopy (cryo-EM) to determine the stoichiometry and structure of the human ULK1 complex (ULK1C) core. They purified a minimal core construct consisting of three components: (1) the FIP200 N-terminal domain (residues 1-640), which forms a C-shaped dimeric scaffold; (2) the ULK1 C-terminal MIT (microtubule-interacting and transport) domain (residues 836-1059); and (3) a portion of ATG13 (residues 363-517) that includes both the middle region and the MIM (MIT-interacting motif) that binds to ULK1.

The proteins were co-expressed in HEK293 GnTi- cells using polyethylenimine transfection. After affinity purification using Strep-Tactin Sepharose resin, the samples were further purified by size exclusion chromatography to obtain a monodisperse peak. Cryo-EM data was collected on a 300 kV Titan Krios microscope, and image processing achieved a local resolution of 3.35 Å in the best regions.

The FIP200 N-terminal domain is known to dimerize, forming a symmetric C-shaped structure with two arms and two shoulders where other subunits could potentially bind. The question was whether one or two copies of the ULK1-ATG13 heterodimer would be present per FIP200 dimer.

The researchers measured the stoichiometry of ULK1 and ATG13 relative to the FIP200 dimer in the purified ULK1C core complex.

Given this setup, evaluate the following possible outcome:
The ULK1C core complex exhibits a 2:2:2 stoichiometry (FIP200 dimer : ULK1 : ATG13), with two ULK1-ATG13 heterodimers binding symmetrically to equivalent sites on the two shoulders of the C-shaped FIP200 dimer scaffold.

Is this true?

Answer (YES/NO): NO